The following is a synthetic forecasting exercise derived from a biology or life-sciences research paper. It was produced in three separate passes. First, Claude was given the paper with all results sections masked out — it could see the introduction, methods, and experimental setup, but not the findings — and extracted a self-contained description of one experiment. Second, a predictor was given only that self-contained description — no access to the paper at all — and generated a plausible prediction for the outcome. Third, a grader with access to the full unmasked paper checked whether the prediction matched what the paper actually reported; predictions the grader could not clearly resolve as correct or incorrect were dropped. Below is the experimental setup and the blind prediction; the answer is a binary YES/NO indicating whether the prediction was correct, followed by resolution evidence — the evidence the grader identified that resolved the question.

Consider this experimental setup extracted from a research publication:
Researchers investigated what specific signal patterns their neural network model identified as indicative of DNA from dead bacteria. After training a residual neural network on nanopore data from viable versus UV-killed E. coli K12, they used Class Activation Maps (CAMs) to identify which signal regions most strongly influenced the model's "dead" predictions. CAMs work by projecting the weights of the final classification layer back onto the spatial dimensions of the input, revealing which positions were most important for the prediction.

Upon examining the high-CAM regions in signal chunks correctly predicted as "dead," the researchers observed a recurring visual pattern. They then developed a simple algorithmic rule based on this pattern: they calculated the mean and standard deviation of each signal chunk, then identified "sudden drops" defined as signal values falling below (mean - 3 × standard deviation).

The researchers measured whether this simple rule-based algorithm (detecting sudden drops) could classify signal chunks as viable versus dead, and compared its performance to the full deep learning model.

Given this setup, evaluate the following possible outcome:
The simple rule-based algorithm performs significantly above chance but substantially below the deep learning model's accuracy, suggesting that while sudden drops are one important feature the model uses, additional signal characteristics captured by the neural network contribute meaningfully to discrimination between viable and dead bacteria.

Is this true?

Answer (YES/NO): YES